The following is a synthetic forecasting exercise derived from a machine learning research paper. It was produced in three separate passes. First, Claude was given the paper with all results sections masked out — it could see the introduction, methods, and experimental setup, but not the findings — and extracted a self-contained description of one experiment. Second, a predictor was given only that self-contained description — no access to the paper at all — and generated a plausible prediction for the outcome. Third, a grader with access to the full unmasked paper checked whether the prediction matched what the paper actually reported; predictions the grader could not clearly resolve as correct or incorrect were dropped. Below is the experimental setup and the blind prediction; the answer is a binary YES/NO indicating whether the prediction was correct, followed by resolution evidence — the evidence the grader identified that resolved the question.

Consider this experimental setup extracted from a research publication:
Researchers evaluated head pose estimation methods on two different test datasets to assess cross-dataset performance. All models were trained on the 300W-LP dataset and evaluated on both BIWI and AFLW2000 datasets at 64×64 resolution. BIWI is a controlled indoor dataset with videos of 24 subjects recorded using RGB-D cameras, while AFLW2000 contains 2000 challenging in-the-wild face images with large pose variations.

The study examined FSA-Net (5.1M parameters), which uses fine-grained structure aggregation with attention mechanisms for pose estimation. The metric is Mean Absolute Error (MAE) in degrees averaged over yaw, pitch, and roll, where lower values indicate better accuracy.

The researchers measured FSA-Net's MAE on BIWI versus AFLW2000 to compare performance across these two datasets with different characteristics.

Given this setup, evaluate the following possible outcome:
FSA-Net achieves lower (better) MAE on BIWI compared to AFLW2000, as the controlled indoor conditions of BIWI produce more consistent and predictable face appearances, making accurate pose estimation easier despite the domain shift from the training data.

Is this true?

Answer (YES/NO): YES